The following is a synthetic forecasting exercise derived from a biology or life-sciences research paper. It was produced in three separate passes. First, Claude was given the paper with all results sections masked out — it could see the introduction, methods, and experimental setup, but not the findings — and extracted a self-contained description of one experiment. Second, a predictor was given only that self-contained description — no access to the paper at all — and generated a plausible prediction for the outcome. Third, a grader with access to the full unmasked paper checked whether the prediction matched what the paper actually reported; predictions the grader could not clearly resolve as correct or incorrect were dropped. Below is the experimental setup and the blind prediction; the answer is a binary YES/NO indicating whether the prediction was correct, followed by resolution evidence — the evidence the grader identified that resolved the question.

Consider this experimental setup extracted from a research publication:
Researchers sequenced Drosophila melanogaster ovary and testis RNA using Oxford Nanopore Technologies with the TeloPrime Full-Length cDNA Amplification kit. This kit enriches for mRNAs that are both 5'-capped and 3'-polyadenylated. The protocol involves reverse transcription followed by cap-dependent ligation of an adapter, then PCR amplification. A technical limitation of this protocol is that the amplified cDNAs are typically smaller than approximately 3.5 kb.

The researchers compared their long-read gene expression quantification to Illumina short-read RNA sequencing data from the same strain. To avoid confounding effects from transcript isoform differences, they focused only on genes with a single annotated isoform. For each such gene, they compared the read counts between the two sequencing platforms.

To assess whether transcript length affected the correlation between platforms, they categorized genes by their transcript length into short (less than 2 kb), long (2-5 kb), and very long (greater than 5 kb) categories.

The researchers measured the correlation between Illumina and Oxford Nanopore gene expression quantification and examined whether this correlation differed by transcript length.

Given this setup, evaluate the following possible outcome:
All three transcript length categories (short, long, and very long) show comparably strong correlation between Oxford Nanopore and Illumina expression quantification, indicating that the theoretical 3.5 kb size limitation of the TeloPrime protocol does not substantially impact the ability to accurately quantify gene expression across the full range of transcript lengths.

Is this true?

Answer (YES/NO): NO